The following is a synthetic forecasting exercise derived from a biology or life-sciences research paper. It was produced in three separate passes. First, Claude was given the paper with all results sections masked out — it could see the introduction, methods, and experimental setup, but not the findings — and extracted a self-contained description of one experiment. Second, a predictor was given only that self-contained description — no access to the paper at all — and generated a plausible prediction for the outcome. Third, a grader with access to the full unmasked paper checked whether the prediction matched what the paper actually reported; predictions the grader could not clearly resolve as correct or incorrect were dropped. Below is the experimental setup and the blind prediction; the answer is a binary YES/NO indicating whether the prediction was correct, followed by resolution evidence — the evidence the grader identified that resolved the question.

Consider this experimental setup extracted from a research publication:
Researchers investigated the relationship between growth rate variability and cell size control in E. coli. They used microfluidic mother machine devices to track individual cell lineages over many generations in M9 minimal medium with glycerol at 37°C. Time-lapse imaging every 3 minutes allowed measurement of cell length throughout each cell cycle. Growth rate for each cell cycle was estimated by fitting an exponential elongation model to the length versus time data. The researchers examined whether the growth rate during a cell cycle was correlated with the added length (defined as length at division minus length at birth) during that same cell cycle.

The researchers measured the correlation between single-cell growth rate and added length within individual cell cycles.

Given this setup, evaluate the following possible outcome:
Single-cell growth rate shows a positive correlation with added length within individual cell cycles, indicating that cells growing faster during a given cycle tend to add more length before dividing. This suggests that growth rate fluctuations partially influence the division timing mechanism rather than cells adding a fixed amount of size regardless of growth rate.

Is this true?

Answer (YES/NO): NO